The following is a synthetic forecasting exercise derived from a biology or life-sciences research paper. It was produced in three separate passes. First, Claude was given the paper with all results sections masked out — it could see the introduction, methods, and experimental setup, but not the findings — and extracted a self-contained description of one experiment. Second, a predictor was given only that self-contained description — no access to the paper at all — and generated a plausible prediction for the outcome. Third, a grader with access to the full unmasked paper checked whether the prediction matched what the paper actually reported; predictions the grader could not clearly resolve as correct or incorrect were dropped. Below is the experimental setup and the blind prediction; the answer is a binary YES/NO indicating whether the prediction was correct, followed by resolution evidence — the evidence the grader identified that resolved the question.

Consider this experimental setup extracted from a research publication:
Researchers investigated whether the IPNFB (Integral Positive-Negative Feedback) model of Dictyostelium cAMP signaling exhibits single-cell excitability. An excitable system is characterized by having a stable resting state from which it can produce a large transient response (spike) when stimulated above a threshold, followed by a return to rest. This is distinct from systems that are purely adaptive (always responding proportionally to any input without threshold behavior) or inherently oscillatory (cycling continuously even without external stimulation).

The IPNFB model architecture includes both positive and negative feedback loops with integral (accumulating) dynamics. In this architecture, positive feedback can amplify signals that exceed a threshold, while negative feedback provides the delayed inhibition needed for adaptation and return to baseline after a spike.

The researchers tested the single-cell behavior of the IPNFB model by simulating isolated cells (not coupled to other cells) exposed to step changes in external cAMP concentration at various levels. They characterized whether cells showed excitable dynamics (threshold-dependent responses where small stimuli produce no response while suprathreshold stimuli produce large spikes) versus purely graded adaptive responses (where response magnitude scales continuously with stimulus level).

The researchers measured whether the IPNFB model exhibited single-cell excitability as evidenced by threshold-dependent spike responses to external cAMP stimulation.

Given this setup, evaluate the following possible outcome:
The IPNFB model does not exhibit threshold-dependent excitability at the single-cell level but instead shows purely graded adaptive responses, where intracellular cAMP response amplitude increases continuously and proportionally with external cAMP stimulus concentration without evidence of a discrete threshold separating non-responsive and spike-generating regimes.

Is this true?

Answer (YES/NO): NO